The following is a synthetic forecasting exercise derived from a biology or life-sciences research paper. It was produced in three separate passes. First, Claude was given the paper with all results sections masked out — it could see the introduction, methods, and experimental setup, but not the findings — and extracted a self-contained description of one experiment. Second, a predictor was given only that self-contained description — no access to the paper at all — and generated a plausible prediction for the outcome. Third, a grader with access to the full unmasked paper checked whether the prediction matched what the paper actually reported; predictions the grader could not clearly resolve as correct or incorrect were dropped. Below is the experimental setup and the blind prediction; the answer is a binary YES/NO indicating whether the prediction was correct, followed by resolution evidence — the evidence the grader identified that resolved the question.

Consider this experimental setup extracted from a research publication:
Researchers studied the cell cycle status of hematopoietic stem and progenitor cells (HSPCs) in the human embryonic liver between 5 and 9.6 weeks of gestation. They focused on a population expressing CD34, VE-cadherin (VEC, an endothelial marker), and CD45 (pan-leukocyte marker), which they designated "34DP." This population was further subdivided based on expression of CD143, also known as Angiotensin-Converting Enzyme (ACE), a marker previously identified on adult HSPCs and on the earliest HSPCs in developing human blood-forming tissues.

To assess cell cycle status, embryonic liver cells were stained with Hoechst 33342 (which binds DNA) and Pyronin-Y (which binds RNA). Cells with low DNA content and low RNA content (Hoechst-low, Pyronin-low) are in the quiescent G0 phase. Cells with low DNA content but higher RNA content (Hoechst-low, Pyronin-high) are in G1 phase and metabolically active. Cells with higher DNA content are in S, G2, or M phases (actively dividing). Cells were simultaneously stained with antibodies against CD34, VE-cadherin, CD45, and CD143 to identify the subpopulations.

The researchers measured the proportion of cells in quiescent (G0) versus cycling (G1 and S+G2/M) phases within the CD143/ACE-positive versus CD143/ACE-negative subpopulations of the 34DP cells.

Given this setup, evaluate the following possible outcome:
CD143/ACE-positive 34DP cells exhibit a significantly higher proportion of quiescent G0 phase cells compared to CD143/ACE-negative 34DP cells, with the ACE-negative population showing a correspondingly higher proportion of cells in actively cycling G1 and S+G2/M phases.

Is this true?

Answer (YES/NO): NO